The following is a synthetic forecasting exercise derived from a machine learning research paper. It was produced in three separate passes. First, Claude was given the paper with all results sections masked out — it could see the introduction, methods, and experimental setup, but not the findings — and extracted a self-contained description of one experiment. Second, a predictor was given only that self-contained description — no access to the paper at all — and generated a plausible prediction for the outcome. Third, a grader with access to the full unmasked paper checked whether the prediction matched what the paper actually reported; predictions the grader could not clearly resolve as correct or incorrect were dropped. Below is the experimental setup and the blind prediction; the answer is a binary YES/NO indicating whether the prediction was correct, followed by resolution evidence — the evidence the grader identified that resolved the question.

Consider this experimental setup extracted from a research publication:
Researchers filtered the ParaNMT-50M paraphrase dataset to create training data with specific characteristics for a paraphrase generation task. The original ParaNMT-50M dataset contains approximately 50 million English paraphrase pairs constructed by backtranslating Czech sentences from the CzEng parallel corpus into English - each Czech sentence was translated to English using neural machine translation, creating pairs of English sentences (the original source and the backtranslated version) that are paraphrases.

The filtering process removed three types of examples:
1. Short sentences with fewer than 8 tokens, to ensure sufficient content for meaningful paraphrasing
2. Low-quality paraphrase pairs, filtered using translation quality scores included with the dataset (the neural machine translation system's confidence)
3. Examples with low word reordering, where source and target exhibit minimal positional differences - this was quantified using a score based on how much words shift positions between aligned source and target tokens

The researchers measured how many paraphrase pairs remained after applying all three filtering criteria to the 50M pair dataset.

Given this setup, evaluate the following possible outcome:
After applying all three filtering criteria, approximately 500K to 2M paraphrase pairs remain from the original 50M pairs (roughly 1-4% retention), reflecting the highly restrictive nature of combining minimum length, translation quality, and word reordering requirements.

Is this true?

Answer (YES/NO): NO